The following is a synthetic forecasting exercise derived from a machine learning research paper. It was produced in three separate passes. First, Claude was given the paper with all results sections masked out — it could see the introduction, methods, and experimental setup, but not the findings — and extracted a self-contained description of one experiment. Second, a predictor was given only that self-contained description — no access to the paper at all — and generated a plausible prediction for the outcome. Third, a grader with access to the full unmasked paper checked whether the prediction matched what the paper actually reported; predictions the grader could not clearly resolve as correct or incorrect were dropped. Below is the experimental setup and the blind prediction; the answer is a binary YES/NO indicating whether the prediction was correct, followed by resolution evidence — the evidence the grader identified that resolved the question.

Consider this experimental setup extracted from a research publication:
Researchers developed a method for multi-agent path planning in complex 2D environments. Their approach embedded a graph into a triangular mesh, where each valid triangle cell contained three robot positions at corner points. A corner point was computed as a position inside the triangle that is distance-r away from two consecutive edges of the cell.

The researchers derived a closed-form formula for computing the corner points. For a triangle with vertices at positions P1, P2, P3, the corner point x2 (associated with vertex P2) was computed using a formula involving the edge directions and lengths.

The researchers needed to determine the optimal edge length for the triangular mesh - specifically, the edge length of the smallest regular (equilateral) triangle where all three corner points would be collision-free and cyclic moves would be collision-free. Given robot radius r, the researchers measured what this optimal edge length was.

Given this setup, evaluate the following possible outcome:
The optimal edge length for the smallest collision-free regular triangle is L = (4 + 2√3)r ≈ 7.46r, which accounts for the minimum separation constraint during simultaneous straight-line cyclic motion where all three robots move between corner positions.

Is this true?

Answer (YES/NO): YES